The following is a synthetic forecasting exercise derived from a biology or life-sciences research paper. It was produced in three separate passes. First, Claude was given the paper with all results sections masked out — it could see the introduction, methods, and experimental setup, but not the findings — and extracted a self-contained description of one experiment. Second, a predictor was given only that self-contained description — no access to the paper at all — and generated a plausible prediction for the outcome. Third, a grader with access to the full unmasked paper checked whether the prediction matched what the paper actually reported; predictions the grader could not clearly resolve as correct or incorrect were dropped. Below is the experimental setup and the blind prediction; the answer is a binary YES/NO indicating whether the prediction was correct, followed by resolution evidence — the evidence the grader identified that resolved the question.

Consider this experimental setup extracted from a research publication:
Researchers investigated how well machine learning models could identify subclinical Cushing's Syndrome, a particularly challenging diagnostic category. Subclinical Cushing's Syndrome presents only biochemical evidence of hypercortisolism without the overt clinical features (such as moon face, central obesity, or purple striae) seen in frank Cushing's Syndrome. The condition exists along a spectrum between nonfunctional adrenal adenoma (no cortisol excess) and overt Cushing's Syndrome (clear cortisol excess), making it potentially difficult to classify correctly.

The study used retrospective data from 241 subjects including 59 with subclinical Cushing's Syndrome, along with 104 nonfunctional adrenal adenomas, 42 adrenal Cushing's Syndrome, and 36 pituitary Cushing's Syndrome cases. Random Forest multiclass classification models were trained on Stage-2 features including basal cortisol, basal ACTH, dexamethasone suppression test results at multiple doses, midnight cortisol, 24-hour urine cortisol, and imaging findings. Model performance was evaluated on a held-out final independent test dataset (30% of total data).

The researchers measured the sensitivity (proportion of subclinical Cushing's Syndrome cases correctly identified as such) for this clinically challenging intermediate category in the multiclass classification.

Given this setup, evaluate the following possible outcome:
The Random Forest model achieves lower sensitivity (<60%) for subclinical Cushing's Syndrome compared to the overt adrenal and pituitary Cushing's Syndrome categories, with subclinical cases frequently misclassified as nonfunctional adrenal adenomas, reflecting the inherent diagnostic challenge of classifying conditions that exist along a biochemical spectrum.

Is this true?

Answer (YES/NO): NO